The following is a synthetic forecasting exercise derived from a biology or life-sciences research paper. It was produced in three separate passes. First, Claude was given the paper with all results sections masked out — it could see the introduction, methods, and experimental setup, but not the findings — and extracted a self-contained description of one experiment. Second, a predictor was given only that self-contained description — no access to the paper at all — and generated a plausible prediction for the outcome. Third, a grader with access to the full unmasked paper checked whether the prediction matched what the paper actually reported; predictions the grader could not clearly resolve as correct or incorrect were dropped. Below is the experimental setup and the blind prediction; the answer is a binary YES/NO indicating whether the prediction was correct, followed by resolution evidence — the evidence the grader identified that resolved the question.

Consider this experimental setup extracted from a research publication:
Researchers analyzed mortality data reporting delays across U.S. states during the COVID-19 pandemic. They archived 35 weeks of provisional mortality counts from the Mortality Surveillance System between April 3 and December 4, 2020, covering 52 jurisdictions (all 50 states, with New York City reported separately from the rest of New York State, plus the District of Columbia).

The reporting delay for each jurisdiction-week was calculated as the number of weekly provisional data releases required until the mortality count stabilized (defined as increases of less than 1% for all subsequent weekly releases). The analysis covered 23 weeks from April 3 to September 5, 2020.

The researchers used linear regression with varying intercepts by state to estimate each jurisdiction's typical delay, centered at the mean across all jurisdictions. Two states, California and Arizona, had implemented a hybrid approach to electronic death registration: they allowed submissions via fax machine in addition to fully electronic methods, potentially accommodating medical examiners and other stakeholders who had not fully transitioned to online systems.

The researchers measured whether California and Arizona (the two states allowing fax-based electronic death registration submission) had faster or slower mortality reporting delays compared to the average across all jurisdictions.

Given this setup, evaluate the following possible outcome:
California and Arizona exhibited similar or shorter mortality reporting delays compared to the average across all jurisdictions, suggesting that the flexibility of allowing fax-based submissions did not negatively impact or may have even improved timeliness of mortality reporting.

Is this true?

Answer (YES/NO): YES